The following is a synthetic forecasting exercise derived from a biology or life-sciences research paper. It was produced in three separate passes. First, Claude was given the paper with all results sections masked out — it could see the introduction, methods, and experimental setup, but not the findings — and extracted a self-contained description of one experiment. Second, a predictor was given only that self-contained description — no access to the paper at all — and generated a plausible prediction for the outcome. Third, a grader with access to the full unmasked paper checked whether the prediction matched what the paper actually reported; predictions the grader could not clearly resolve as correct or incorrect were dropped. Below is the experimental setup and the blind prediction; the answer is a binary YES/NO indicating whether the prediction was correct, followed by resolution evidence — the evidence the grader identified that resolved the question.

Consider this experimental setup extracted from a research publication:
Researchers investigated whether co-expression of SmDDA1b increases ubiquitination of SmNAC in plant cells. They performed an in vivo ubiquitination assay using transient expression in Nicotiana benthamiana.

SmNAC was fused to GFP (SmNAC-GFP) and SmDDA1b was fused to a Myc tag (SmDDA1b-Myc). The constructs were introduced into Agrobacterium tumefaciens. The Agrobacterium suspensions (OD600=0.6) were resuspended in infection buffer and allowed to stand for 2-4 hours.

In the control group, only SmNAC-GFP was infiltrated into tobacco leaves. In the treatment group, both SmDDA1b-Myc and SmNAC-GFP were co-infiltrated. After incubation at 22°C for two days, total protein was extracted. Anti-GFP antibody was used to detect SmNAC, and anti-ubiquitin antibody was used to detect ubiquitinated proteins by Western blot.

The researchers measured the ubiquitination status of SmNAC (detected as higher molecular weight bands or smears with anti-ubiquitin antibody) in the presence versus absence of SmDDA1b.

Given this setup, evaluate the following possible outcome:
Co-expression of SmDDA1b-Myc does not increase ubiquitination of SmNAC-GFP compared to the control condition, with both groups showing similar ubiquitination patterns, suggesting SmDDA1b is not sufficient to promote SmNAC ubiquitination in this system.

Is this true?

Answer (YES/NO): NO